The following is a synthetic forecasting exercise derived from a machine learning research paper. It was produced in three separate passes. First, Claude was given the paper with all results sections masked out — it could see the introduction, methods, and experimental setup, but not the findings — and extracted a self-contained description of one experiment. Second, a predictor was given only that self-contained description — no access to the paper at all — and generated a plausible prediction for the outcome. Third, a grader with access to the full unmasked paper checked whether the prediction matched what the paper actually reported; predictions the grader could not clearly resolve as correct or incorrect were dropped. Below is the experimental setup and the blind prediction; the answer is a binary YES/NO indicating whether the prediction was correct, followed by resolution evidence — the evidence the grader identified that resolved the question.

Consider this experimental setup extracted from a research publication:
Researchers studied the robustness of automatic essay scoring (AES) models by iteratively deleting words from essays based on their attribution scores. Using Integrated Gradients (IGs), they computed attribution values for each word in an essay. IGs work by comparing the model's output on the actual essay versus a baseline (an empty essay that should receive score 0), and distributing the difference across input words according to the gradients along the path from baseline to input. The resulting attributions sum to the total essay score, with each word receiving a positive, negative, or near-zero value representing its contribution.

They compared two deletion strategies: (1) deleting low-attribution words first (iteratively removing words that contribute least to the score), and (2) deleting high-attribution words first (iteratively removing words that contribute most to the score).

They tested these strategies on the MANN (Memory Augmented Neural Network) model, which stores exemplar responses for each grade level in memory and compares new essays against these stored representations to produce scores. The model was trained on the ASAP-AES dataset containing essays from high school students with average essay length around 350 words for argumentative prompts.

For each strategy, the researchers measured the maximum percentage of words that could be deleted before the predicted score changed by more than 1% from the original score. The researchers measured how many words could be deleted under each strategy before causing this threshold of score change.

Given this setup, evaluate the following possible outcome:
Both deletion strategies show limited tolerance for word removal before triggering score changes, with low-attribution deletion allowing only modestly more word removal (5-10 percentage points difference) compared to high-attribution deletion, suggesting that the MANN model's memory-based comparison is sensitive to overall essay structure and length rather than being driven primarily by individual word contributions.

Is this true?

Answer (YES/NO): NO